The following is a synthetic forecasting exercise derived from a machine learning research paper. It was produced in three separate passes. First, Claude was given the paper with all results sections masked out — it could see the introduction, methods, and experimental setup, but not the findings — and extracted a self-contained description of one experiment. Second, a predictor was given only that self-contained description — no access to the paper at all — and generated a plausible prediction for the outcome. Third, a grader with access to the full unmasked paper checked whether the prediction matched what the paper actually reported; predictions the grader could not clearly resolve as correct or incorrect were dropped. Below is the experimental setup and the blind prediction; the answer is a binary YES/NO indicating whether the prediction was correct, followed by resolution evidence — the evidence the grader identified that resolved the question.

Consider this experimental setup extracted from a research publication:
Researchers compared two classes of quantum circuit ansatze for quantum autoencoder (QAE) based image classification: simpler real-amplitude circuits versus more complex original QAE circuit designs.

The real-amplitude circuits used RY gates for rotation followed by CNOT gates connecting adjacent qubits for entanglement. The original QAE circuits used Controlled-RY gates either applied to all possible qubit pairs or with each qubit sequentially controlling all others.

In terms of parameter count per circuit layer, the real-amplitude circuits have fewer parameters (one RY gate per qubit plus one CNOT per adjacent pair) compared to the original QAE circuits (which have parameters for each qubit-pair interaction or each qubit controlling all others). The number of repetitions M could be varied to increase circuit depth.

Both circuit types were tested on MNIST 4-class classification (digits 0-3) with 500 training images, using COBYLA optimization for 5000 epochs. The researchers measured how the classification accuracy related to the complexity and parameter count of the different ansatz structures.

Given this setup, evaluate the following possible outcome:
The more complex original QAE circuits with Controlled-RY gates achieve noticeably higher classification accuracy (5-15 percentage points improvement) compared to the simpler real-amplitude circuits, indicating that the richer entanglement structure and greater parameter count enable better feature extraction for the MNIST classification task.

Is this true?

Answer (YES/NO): NO